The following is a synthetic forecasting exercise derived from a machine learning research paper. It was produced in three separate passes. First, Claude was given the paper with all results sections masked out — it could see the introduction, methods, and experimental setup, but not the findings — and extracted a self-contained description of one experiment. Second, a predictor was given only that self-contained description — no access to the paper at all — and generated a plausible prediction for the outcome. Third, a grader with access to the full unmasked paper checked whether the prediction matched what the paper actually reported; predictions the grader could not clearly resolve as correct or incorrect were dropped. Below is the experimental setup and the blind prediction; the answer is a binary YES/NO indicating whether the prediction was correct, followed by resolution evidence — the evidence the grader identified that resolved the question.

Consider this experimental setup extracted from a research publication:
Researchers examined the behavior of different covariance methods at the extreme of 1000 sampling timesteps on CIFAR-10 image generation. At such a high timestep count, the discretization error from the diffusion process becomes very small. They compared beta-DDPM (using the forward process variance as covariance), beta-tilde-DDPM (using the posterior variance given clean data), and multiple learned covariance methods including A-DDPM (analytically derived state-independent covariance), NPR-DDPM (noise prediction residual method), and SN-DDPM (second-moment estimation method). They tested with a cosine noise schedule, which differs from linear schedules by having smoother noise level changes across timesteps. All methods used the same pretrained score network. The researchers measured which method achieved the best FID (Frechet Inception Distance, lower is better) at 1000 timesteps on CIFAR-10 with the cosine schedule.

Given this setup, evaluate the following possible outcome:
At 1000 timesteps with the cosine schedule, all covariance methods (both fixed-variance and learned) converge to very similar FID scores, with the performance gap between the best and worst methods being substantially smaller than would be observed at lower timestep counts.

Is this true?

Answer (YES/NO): NO